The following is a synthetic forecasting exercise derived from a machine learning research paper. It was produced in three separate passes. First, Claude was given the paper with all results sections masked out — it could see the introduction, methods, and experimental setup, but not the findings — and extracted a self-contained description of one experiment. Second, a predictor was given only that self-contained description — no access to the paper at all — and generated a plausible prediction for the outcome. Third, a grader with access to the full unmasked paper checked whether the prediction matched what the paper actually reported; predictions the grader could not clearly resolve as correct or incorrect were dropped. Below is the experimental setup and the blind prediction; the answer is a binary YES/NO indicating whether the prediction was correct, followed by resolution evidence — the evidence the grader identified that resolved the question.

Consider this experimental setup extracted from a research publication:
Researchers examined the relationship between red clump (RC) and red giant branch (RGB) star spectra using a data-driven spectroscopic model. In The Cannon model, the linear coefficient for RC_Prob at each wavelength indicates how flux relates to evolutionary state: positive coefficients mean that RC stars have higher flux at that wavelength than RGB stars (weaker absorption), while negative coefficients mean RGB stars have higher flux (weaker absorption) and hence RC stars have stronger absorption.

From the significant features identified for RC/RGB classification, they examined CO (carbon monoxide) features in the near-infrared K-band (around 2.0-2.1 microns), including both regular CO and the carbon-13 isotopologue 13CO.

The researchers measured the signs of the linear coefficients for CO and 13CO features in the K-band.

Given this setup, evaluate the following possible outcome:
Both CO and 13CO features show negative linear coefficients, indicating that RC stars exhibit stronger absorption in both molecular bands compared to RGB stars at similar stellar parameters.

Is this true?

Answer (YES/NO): YES